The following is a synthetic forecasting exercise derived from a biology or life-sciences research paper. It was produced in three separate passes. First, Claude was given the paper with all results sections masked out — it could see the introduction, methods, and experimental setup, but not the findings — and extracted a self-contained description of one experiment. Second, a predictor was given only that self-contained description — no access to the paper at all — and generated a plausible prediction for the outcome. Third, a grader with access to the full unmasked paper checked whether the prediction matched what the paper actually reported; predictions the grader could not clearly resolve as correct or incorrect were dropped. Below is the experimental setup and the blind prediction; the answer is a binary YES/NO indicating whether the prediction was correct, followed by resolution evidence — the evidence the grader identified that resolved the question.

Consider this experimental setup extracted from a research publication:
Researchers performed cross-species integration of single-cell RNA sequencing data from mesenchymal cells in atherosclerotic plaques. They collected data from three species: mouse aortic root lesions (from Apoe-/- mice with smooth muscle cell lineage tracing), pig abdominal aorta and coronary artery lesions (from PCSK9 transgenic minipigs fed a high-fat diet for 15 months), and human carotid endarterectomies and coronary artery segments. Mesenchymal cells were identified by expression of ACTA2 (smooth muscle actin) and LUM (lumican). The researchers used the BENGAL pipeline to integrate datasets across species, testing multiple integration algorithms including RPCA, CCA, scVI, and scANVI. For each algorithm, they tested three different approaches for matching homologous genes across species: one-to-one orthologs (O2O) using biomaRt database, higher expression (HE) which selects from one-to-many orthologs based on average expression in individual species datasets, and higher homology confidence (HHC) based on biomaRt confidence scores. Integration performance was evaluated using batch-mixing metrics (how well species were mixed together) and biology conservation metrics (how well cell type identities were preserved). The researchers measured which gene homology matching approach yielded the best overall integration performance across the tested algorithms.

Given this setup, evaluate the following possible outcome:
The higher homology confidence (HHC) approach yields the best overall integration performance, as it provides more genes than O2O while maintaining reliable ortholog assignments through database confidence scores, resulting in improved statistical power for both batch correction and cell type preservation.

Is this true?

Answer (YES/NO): NO